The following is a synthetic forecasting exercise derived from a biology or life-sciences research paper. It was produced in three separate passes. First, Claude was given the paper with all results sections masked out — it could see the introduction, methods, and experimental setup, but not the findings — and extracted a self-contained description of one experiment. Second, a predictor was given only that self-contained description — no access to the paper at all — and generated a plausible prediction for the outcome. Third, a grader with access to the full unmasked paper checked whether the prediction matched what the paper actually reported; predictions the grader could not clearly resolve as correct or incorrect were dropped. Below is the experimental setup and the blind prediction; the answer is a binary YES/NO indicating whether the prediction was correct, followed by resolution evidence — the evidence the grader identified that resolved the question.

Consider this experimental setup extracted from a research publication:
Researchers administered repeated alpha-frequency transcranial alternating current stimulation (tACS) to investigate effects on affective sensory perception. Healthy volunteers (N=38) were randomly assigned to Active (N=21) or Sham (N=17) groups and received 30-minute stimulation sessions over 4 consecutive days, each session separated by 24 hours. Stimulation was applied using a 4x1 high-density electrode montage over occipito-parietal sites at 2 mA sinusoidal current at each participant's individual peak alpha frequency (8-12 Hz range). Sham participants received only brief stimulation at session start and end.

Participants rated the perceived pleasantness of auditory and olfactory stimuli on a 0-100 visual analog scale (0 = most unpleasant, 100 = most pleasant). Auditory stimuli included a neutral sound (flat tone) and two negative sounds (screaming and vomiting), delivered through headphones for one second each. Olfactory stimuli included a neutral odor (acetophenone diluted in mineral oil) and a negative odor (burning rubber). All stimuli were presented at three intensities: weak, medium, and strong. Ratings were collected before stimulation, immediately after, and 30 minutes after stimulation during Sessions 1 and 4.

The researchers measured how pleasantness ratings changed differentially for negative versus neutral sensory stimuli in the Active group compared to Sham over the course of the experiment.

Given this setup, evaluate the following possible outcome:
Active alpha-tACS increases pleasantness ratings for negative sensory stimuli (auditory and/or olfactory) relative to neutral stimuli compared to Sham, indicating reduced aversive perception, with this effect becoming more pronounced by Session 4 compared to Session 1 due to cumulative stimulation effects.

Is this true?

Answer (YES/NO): NO